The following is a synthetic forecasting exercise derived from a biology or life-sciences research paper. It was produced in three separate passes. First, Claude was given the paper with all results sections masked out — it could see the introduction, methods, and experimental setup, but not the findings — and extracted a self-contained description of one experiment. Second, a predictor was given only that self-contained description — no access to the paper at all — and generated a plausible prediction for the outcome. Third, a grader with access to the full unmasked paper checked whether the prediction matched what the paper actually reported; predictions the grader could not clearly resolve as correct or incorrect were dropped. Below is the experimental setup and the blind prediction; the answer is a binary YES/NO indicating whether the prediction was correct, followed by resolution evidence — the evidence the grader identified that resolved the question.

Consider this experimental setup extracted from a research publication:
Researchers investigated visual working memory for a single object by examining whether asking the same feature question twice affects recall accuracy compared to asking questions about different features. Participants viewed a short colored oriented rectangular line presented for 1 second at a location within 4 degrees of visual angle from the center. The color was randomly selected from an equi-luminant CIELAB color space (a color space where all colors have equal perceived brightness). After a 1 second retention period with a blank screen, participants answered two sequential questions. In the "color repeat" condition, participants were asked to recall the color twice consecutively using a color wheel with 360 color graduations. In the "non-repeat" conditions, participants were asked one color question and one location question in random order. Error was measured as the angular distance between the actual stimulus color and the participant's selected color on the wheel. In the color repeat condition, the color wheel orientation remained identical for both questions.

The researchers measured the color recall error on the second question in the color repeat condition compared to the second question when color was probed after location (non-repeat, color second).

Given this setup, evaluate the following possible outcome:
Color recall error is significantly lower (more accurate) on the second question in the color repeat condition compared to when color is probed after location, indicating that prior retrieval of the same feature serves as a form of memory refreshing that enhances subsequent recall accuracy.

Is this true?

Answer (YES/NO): NO